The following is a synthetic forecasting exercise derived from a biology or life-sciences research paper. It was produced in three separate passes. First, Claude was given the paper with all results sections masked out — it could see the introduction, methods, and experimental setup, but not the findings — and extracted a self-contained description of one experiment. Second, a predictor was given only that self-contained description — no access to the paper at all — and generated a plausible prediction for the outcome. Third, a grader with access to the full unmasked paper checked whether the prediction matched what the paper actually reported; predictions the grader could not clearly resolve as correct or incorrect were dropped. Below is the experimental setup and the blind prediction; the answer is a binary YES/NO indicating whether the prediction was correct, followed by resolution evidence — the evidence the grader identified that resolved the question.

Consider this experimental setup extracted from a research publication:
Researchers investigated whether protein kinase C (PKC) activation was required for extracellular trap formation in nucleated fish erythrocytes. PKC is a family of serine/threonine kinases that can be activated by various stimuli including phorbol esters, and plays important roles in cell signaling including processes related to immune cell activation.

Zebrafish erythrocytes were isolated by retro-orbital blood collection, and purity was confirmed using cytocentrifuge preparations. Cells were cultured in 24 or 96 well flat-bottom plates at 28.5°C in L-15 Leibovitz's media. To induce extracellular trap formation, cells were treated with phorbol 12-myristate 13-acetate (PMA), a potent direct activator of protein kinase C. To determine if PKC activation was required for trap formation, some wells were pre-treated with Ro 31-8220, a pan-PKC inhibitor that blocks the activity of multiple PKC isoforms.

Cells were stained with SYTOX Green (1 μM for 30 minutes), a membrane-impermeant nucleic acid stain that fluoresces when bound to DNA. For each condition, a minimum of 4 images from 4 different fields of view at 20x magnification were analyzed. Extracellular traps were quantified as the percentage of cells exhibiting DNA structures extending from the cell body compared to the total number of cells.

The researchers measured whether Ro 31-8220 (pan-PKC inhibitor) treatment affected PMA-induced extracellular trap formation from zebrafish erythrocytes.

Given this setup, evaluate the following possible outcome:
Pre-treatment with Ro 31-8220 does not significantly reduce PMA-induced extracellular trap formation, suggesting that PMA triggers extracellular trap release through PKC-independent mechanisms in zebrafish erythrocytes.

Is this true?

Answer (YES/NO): NO